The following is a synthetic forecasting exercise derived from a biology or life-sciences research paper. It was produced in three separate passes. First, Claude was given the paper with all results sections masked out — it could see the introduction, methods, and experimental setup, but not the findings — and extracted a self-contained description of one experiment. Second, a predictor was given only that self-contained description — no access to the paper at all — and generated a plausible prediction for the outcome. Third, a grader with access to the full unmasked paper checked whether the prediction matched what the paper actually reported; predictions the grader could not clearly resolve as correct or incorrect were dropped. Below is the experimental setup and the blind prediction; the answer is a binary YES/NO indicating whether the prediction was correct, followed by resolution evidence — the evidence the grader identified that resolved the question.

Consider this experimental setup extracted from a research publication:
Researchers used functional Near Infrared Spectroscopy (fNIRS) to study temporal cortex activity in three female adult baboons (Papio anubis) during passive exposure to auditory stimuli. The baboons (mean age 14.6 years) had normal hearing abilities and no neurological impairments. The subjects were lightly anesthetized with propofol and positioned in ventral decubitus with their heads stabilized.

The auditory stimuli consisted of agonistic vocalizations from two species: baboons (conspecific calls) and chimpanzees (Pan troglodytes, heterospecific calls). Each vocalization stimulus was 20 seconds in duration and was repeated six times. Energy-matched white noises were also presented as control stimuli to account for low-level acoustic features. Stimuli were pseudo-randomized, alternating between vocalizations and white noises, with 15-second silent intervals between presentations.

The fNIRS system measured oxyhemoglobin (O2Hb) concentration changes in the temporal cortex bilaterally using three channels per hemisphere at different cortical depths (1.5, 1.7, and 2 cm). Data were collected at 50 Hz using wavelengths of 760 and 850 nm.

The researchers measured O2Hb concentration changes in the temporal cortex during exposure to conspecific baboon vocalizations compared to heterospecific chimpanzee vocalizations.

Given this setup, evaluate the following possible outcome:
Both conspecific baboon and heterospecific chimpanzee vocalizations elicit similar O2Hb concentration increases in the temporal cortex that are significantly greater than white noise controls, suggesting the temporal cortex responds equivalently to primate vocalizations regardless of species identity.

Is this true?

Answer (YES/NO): NO